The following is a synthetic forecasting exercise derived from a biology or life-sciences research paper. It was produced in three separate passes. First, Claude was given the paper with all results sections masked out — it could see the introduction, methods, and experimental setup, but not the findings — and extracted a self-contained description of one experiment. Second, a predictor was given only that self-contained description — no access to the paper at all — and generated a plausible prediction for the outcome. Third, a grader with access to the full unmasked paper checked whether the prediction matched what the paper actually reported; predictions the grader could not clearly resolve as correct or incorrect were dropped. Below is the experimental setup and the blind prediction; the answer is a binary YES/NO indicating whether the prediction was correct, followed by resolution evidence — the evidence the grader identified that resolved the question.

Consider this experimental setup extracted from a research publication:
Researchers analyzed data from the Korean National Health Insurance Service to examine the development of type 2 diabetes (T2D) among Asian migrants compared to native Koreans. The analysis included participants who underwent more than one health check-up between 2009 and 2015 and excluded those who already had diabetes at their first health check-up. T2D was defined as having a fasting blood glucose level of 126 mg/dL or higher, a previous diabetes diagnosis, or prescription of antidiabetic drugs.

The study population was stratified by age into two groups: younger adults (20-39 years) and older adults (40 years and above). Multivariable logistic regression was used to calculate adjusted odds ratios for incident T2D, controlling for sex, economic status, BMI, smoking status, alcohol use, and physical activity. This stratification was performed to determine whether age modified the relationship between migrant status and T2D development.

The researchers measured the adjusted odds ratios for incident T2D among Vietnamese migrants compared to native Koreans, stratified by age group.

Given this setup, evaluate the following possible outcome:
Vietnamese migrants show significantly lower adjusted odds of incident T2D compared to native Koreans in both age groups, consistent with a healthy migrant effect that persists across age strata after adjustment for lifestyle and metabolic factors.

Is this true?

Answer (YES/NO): NO